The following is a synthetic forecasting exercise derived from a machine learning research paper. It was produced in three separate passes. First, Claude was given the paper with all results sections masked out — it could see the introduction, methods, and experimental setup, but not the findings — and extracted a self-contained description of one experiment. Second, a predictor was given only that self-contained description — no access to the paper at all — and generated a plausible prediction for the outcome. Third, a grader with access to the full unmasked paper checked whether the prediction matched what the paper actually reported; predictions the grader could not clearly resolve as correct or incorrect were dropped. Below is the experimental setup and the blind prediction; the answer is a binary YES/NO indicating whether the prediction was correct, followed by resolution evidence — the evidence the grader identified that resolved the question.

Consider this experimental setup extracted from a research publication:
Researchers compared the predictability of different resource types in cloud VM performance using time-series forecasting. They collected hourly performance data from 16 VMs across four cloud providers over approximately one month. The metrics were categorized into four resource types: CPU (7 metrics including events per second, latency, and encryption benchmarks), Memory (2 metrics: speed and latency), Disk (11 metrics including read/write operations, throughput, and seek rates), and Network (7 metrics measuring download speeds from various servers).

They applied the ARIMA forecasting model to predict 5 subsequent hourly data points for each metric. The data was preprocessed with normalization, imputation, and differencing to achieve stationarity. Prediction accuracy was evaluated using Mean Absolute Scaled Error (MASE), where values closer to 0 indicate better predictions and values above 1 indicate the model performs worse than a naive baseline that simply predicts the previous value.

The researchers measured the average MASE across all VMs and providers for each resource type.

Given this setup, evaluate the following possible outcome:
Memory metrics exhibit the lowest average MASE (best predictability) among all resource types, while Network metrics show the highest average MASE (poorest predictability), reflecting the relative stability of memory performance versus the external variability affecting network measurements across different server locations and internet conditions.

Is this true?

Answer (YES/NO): NO